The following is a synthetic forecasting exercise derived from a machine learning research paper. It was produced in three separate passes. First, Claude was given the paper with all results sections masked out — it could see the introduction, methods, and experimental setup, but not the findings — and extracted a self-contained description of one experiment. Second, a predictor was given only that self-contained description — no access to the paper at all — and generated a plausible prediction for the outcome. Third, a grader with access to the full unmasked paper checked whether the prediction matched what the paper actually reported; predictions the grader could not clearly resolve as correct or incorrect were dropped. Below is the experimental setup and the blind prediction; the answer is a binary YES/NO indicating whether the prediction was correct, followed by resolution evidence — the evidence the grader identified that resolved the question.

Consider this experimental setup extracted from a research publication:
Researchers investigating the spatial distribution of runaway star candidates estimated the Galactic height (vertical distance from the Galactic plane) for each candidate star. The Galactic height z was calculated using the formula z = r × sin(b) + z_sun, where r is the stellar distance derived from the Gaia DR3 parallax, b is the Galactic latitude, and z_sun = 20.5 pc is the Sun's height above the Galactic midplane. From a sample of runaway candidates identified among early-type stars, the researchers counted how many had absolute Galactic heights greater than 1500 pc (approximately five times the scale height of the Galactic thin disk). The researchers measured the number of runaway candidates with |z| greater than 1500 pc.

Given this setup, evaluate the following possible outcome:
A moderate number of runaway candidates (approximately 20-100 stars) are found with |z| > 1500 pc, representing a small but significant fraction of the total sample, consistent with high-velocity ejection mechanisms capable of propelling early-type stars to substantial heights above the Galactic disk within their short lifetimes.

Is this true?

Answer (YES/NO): NO